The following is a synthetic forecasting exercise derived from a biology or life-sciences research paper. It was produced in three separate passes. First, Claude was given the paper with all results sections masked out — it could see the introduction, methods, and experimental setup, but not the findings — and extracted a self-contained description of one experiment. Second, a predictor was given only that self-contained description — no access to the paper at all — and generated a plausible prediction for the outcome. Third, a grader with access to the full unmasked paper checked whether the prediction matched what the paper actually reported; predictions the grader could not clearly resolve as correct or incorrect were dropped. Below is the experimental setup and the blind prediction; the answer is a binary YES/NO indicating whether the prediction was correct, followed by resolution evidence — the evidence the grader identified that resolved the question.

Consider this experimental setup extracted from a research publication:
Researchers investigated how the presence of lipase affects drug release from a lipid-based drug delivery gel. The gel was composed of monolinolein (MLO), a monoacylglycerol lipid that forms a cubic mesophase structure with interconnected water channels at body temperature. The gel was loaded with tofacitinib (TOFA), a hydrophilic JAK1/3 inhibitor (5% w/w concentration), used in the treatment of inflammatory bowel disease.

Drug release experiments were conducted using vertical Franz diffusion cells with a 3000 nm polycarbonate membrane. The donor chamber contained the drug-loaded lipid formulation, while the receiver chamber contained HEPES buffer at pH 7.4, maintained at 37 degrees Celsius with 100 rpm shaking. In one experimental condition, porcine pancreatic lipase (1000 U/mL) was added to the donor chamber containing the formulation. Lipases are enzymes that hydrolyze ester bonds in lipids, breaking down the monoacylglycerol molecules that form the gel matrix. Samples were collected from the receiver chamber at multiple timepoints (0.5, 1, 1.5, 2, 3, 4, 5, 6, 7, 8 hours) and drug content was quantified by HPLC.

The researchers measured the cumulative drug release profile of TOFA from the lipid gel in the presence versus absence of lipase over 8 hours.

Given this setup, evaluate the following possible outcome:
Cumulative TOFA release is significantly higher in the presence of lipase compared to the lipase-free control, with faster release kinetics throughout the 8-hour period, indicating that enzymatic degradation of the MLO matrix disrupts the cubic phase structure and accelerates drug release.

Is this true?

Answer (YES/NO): NO